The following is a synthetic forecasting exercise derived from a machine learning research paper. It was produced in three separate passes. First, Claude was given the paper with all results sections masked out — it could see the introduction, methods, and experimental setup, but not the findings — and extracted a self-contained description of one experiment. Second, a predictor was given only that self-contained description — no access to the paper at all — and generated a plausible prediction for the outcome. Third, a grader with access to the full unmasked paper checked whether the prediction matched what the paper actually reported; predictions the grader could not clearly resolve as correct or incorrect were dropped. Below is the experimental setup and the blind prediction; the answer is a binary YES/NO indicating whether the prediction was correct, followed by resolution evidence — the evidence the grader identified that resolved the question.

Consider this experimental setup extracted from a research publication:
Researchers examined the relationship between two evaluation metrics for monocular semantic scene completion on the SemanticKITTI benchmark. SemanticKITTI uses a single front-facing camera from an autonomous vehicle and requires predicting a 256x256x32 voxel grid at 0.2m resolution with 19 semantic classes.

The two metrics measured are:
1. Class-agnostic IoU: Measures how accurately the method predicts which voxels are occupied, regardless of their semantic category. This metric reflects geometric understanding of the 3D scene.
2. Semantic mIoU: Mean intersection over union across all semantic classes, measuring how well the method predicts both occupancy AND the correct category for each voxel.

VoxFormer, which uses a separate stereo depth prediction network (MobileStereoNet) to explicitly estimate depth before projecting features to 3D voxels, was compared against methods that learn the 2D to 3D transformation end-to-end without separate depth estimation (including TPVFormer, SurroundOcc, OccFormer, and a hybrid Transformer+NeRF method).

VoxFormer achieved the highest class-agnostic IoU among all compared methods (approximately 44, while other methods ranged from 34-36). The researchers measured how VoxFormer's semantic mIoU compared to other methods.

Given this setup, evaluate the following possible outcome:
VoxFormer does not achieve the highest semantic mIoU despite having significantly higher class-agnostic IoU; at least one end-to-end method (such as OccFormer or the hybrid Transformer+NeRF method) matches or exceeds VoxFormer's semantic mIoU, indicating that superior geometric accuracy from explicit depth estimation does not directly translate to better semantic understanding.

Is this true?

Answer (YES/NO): YES